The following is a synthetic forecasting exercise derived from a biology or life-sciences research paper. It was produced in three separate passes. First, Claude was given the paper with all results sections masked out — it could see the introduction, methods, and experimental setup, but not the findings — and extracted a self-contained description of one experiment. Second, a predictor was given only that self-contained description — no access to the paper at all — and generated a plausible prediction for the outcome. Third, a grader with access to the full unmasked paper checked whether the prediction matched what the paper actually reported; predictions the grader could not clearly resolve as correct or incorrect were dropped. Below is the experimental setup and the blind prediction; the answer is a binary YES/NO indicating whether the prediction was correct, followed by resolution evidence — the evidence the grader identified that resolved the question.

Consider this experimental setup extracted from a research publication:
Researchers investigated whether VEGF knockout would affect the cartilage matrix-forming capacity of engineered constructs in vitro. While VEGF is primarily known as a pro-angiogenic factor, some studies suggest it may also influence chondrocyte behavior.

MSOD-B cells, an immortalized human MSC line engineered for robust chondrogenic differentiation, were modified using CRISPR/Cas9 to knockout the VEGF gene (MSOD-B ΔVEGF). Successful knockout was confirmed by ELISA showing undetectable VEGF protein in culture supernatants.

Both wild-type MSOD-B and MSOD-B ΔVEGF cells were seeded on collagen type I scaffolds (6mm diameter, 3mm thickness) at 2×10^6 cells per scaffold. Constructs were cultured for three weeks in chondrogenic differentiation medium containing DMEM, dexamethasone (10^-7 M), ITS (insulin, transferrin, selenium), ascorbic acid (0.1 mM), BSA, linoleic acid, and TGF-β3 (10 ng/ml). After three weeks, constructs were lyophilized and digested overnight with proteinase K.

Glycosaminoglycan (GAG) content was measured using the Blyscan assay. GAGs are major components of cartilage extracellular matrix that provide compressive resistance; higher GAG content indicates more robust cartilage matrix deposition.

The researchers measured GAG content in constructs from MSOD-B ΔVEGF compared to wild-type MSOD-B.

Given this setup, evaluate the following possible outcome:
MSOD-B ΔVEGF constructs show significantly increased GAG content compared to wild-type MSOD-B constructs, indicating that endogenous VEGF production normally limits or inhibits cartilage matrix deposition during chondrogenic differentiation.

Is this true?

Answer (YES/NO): NO